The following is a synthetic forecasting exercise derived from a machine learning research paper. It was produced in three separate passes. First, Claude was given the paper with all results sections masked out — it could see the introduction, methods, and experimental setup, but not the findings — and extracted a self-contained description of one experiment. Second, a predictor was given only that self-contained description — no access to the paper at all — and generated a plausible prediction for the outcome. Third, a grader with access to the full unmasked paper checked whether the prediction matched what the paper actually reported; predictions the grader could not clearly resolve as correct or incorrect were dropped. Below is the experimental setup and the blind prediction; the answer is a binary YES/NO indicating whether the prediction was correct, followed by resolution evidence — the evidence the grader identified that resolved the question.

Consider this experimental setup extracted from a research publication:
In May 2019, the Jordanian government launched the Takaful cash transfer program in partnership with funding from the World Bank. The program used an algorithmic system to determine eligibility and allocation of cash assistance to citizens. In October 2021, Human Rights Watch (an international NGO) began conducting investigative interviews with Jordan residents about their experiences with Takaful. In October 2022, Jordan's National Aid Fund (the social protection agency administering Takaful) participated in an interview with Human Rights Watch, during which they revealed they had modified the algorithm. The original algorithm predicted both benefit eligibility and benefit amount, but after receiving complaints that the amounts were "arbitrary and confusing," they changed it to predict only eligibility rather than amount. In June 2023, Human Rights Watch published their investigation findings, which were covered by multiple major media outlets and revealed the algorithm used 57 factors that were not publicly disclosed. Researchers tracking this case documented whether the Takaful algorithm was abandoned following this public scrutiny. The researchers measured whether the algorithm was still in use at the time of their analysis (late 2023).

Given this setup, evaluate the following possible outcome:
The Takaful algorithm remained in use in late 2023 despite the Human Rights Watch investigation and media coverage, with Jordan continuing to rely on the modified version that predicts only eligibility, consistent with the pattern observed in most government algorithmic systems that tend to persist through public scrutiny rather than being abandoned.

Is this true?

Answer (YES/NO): YES